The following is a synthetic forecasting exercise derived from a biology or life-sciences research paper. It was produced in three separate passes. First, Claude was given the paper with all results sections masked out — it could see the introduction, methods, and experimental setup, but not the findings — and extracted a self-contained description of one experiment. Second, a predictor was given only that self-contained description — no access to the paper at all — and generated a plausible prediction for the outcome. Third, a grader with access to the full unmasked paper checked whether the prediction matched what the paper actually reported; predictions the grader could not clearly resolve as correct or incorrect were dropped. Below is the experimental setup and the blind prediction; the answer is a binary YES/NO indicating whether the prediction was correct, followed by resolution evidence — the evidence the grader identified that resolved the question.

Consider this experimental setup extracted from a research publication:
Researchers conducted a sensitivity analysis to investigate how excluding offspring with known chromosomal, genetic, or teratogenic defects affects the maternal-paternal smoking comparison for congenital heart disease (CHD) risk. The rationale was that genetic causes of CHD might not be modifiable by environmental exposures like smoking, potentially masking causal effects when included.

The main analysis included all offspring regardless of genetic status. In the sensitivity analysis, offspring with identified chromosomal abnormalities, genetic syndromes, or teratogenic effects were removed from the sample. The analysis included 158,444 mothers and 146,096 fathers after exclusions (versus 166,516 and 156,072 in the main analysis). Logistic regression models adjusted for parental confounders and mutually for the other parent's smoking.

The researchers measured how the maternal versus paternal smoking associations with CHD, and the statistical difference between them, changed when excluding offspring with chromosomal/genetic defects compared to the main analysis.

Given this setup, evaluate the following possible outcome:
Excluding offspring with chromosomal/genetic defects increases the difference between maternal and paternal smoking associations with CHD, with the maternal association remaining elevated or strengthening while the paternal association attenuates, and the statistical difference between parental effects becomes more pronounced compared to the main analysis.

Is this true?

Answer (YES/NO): YES